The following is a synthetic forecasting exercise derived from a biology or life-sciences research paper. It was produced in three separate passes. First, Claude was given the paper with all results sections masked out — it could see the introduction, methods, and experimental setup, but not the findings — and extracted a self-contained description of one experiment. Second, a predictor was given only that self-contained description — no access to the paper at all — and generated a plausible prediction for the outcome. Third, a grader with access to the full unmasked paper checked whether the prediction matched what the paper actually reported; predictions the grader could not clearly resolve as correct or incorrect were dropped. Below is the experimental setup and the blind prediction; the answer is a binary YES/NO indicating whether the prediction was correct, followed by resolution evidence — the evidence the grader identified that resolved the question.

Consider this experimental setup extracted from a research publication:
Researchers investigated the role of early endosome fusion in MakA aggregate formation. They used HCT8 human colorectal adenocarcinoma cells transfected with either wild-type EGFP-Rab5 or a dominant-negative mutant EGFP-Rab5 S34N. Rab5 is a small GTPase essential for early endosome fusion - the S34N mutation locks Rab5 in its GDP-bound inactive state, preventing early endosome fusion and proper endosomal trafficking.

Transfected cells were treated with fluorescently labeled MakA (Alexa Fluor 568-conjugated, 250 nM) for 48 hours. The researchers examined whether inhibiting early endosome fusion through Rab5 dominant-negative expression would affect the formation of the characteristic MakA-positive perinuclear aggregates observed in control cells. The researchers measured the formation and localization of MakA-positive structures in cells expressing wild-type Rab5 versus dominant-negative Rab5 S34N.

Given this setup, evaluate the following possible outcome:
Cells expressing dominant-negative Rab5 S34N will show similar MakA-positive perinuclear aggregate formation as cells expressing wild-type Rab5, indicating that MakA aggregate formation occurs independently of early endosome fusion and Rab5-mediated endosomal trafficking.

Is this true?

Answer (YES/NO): NO